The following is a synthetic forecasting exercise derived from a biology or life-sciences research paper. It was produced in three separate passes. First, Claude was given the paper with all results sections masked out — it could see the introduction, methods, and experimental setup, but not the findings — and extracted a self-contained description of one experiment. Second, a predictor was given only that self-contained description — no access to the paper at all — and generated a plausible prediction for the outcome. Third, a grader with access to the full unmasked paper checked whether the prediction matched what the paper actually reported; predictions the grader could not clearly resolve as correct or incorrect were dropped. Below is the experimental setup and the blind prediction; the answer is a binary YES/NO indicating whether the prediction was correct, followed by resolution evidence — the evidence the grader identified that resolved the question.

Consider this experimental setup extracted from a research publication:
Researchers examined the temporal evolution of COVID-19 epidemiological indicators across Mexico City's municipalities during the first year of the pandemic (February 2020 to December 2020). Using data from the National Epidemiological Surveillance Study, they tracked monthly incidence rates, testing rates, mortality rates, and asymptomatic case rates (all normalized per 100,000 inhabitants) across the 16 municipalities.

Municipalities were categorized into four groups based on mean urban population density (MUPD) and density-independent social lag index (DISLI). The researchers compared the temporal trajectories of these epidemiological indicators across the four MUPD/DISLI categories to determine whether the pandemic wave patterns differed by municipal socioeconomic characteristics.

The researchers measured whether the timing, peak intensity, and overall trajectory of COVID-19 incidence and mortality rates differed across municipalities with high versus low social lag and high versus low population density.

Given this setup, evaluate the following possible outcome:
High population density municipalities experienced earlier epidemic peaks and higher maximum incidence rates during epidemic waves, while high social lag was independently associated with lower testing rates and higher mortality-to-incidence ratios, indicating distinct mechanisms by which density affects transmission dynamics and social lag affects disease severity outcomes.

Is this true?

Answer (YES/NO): NO